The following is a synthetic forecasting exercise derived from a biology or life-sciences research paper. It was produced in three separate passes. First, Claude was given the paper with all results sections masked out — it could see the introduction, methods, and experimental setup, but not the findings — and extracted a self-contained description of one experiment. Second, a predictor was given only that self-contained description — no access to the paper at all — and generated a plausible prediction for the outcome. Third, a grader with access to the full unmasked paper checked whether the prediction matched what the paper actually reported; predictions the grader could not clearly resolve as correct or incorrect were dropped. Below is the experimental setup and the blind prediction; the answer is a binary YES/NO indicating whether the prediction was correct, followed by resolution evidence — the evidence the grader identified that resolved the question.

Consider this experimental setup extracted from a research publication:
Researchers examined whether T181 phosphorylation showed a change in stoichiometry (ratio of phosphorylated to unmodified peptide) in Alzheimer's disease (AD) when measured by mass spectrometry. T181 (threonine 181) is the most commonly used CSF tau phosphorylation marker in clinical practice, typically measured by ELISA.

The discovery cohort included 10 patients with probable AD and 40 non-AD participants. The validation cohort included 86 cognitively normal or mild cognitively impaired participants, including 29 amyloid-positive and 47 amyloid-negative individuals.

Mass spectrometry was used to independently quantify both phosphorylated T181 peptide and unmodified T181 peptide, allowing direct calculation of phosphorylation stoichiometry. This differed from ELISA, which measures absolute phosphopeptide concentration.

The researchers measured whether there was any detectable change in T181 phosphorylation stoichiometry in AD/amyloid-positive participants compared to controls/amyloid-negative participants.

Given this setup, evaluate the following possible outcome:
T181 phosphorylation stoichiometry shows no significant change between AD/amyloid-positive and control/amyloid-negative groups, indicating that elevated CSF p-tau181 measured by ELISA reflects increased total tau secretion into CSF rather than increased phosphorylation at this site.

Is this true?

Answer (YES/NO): NO